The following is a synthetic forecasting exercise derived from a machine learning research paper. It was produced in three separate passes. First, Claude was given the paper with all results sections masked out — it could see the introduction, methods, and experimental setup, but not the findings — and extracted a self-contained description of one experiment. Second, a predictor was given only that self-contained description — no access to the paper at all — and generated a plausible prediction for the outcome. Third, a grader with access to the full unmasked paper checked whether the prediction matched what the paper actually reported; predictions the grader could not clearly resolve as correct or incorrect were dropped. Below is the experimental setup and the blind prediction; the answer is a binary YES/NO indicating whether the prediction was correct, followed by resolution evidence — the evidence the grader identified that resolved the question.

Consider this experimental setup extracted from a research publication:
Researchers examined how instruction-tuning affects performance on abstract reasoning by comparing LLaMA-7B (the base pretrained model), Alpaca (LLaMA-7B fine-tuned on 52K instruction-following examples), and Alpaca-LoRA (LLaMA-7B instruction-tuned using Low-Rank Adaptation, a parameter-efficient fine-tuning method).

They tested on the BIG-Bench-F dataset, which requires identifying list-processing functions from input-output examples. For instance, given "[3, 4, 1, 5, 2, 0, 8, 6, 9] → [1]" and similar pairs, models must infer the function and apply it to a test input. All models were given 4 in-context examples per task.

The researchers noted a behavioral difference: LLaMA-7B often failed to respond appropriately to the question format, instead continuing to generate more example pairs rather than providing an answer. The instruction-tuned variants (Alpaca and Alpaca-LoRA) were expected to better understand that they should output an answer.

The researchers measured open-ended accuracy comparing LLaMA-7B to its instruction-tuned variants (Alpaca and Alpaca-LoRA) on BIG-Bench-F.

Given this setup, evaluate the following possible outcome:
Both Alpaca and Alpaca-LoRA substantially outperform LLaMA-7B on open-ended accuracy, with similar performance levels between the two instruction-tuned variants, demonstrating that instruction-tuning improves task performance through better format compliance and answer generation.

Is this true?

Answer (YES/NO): NO